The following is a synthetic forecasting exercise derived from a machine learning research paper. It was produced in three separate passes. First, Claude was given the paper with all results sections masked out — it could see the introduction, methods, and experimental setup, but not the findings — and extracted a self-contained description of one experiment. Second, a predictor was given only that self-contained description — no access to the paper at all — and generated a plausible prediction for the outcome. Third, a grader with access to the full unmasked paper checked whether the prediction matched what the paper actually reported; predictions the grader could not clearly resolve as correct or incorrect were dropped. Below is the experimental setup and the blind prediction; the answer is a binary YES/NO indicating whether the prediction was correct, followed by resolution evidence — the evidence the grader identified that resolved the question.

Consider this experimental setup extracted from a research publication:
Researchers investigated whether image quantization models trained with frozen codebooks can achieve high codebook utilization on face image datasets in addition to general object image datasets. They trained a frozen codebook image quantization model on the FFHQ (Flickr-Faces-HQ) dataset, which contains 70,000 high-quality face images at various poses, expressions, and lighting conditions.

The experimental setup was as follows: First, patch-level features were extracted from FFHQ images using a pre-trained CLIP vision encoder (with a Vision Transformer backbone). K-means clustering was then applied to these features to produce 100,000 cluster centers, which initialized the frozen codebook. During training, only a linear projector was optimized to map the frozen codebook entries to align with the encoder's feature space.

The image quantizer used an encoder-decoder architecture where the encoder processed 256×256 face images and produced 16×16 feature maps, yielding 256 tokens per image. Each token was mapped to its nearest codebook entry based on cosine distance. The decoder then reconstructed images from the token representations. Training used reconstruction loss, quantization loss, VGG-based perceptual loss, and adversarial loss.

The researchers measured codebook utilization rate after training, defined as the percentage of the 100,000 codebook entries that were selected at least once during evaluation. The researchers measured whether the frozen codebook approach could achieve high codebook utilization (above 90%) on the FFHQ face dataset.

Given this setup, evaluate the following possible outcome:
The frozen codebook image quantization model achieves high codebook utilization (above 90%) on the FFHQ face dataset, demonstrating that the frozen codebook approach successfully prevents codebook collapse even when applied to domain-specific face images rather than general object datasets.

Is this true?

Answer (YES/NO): YES